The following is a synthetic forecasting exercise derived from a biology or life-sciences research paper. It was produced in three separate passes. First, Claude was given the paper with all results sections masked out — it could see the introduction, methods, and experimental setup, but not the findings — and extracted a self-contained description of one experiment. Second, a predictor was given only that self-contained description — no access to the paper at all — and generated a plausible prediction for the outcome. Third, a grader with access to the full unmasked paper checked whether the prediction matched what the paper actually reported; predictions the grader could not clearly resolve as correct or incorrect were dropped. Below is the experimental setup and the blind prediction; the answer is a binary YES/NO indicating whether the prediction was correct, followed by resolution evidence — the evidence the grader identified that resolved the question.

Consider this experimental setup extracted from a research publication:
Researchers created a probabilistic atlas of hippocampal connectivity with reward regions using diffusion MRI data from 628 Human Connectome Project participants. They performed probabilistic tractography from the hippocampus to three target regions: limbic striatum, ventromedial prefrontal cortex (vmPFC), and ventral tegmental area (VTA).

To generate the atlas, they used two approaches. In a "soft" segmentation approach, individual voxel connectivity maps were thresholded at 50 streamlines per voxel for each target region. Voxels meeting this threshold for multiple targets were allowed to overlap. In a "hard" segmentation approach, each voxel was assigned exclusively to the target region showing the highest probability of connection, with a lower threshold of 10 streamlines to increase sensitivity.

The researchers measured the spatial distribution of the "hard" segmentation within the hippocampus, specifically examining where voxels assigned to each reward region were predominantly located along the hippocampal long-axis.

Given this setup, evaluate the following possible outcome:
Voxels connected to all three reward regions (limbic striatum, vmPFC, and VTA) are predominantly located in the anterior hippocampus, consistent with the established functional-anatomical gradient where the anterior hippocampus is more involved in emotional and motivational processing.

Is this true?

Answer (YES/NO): NO